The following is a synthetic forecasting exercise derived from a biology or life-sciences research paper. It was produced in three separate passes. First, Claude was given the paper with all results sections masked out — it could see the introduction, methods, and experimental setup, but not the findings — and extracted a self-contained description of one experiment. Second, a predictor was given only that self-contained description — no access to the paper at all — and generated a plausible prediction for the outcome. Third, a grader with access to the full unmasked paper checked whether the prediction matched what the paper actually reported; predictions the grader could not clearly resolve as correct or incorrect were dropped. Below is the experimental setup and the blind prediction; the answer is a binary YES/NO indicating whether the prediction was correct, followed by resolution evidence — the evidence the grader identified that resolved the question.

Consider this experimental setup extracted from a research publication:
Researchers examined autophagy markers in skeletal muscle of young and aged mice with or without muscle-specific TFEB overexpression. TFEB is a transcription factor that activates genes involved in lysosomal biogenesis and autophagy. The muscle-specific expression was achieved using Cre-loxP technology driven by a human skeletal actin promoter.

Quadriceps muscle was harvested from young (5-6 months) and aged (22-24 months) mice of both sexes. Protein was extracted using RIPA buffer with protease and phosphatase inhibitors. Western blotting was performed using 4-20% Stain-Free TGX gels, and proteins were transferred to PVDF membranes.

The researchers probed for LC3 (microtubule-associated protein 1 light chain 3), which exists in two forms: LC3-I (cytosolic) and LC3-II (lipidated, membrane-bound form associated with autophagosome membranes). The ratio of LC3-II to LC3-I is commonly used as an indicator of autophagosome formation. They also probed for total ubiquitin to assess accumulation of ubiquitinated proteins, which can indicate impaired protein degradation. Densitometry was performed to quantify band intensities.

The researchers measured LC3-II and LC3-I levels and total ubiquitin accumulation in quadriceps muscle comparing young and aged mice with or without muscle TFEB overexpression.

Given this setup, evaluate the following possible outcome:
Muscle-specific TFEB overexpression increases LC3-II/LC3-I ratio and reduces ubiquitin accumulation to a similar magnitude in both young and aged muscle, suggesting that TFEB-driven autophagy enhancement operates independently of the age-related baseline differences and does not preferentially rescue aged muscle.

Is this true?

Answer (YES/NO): NO